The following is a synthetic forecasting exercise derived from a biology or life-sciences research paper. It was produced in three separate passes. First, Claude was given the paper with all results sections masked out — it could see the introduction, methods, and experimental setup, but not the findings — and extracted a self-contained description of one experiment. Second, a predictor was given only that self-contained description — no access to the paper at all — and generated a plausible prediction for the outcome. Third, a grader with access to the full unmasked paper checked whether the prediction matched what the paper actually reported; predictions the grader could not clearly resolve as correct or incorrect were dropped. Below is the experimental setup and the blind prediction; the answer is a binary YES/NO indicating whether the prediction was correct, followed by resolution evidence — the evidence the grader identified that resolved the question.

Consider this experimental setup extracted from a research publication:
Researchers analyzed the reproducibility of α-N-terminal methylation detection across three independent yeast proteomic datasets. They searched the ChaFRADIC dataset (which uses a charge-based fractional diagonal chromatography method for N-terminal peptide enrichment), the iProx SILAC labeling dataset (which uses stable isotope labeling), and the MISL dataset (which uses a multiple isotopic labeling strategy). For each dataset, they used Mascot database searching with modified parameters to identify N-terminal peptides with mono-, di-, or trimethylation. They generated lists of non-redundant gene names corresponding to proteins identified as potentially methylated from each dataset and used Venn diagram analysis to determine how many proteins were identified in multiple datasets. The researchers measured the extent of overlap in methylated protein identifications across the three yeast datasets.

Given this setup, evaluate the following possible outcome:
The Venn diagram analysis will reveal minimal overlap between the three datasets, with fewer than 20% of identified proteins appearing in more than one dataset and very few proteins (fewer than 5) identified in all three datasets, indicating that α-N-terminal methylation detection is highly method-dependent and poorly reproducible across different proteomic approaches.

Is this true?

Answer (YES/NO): YES